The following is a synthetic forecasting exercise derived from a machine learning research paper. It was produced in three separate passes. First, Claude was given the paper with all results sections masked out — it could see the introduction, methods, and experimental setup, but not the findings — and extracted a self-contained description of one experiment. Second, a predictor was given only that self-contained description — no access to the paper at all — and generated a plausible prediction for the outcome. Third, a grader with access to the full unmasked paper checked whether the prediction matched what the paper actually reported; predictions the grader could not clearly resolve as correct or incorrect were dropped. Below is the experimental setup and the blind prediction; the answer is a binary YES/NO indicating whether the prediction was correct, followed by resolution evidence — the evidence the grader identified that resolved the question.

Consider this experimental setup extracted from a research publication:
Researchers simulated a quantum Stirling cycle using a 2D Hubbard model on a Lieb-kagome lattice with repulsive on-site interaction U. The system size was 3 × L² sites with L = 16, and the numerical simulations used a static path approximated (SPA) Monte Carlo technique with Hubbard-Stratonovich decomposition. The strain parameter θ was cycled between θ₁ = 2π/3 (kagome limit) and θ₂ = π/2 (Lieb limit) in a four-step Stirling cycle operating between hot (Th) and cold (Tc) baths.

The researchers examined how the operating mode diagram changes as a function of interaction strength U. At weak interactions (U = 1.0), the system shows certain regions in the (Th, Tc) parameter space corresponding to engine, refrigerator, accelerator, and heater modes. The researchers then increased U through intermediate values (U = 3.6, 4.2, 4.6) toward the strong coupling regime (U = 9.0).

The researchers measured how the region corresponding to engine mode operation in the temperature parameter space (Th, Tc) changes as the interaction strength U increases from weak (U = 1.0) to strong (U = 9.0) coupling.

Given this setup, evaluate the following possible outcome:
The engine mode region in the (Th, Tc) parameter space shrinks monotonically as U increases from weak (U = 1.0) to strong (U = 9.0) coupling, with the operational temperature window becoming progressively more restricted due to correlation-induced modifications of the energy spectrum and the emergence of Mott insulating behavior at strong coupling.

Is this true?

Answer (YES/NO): NO